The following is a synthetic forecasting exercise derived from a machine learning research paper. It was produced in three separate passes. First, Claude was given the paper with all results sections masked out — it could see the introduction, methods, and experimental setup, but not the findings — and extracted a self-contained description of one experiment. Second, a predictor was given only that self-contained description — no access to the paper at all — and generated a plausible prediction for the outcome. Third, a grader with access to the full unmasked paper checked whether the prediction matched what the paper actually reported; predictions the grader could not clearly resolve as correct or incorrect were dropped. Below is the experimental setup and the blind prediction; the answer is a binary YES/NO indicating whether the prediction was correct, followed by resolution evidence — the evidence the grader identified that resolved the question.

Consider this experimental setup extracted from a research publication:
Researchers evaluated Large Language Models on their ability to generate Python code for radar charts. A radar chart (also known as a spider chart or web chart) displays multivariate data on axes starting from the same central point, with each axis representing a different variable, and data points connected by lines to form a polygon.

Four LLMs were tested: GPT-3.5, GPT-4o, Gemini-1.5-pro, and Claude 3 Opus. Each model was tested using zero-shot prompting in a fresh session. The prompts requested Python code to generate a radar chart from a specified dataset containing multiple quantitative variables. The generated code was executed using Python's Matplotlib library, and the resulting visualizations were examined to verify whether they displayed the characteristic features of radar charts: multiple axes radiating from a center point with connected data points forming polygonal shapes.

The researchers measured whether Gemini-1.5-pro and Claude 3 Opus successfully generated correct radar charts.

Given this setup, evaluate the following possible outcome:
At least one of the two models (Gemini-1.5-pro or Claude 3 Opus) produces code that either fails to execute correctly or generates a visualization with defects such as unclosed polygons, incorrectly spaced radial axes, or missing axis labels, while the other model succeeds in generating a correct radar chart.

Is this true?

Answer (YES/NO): NO